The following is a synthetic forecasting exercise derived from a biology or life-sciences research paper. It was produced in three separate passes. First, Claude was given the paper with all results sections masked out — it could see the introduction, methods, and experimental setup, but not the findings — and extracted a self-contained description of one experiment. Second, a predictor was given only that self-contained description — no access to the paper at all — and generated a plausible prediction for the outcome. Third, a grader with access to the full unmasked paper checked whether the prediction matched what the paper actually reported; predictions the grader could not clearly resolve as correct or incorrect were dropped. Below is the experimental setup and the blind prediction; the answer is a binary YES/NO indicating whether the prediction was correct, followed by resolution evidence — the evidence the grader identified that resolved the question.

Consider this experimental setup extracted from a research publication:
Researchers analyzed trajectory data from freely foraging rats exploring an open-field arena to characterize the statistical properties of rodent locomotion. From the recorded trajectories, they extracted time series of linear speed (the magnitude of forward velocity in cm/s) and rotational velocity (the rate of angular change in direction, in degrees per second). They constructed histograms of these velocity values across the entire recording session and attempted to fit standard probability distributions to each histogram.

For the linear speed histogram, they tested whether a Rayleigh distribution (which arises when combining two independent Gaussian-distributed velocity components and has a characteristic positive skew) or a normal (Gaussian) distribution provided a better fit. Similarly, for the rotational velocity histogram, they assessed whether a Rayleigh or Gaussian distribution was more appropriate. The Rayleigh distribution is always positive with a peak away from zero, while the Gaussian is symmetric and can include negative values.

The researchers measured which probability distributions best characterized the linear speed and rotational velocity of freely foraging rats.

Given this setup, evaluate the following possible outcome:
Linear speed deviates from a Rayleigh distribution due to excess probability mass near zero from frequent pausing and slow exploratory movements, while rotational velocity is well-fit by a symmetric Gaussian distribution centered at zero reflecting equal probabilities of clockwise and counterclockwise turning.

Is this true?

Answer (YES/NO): NO